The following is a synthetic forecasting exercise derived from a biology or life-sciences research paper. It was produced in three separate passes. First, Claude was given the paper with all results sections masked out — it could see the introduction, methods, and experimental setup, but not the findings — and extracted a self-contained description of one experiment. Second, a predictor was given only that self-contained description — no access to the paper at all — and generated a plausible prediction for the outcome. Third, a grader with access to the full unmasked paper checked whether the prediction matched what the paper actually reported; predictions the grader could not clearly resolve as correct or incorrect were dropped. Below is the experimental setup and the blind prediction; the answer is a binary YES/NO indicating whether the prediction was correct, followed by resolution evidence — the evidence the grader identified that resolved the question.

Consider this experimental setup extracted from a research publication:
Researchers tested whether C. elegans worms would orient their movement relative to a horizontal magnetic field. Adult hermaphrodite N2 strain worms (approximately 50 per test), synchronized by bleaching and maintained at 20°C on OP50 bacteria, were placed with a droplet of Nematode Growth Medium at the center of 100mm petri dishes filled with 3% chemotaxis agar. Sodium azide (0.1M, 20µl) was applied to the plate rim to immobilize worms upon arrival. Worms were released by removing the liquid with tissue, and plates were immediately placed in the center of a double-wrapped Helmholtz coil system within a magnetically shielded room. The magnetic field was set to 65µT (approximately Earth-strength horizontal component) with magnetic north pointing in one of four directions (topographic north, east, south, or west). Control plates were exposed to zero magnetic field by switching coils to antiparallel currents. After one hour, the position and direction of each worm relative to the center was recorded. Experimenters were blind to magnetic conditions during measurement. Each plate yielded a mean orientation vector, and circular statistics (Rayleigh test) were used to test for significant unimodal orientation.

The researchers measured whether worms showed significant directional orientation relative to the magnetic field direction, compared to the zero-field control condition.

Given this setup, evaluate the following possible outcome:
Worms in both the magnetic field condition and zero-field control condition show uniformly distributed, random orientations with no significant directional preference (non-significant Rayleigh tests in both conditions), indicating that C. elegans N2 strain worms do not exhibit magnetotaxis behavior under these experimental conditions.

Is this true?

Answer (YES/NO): YES